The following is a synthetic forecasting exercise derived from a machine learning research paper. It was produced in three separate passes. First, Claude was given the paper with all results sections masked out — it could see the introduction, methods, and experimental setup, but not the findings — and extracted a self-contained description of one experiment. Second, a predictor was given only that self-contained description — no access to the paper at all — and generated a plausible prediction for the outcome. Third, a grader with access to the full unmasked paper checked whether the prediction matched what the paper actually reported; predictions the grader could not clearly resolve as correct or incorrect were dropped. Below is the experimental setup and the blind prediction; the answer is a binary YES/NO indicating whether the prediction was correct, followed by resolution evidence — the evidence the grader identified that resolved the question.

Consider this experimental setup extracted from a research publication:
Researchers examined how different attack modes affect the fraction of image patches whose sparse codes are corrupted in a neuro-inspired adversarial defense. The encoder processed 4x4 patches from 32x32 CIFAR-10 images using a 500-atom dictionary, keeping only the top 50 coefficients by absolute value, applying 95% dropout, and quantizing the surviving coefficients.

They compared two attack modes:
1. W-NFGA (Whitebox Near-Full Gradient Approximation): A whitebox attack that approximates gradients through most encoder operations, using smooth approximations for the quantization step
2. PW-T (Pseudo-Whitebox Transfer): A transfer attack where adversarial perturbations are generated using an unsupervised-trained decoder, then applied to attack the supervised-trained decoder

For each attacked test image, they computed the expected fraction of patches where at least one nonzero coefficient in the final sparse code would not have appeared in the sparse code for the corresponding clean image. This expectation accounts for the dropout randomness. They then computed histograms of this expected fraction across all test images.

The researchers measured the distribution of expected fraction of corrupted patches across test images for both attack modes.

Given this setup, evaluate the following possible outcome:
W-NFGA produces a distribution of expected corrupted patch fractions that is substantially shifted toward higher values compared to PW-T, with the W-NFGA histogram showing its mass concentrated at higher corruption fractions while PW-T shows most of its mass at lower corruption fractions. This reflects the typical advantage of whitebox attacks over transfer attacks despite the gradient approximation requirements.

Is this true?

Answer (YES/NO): NO